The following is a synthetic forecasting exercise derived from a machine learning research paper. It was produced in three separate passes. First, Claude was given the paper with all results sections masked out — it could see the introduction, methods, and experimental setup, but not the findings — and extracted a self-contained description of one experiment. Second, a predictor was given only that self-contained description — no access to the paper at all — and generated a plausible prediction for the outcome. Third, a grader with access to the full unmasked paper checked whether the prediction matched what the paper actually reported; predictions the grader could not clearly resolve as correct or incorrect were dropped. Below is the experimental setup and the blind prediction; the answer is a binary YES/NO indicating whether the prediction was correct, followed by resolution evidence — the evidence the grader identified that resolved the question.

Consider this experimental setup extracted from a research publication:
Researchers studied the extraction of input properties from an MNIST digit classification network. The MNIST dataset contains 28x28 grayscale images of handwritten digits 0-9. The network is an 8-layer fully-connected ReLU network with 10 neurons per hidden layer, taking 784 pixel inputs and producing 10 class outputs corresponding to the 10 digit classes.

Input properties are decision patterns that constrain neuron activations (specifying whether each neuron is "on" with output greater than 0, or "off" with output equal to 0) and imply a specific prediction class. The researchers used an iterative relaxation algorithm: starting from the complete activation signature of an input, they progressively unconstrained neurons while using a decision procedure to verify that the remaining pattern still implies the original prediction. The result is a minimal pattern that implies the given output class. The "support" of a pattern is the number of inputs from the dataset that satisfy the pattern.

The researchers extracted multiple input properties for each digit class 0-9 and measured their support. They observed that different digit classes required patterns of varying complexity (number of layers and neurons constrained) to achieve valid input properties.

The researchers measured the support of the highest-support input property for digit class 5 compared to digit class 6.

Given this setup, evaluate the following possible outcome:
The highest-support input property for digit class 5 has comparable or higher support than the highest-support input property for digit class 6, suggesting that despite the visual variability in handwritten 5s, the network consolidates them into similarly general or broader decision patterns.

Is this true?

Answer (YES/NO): NO